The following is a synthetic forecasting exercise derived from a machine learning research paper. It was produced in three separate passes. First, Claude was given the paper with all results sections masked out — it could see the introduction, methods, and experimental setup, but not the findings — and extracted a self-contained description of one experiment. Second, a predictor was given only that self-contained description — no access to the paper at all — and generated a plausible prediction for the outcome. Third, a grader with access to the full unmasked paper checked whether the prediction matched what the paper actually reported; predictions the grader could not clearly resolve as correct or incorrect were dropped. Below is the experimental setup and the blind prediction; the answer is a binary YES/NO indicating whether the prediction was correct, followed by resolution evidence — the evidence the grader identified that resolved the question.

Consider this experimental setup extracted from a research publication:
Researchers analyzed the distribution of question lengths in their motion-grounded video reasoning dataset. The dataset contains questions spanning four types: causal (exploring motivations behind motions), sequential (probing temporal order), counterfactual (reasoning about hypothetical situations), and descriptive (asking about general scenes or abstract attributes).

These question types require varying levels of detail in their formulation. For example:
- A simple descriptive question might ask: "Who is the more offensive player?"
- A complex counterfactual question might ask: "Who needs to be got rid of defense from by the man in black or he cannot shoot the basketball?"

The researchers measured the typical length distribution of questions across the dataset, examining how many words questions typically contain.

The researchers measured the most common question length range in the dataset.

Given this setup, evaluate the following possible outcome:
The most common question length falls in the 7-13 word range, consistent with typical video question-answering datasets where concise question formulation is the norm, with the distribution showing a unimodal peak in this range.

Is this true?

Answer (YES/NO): NO